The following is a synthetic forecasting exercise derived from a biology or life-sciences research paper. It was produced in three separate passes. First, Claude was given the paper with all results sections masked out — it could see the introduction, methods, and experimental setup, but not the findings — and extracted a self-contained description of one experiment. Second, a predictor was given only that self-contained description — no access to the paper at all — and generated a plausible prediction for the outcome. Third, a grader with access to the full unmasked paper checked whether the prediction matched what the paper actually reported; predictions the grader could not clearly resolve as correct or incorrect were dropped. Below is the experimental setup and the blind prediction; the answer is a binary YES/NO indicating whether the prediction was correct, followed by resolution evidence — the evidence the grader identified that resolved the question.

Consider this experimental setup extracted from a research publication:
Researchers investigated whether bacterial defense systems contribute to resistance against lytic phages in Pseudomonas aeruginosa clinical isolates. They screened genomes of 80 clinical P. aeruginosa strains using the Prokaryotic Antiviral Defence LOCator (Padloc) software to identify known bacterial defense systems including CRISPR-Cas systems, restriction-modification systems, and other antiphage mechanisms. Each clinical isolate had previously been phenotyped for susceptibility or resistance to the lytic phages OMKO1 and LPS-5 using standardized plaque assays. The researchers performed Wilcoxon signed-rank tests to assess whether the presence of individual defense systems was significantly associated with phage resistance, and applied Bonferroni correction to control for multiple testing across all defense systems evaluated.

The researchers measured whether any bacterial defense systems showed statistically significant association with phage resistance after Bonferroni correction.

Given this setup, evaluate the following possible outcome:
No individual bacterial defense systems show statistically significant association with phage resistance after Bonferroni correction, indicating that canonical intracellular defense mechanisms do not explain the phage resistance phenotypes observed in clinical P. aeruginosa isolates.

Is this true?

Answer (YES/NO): YES